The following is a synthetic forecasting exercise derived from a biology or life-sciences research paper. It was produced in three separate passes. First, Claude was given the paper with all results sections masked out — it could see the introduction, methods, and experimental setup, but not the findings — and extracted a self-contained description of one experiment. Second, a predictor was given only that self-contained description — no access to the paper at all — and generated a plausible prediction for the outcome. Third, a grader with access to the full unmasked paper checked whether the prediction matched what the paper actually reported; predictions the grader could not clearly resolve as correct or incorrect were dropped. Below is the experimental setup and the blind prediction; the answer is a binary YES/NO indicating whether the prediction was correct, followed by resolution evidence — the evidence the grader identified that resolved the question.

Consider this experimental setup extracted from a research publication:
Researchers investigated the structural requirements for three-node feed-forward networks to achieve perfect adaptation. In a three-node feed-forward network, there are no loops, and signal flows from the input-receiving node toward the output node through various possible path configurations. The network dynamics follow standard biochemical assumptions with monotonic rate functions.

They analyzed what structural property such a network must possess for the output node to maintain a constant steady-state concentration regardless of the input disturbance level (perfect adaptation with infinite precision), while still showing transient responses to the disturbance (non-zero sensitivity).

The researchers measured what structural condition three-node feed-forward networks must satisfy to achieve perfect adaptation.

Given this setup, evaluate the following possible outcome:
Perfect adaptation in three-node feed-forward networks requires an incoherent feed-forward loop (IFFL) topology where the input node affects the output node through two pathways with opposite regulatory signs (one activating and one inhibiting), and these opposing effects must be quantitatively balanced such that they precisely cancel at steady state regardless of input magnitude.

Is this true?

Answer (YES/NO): NO